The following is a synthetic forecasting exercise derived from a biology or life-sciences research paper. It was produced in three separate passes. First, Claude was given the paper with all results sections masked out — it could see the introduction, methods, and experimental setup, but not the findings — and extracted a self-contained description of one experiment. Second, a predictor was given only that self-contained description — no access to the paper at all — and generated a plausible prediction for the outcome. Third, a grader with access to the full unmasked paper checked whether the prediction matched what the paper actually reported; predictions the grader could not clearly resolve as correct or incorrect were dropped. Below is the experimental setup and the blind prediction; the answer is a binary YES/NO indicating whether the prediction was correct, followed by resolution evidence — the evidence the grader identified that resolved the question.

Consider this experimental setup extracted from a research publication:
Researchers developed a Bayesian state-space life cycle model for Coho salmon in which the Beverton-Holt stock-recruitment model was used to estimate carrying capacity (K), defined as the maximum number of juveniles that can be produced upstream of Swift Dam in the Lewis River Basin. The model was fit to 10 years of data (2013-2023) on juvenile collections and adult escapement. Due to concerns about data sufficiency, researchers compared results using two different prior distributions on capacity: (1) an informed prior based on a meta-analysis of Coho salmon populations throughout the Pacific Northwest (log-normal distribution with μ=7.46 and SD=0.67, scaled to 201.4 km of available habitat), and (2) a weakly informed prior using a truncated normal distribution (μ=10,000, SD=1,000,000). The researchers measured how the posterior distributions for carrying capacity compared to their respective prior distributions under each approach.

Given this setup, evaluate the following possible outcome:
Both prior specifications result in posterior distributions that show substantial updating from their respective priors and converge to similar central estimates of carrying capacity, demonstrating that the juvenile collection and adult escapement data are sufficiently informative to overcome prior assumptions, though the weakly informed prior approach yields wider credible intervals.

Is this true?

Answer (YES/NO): NO